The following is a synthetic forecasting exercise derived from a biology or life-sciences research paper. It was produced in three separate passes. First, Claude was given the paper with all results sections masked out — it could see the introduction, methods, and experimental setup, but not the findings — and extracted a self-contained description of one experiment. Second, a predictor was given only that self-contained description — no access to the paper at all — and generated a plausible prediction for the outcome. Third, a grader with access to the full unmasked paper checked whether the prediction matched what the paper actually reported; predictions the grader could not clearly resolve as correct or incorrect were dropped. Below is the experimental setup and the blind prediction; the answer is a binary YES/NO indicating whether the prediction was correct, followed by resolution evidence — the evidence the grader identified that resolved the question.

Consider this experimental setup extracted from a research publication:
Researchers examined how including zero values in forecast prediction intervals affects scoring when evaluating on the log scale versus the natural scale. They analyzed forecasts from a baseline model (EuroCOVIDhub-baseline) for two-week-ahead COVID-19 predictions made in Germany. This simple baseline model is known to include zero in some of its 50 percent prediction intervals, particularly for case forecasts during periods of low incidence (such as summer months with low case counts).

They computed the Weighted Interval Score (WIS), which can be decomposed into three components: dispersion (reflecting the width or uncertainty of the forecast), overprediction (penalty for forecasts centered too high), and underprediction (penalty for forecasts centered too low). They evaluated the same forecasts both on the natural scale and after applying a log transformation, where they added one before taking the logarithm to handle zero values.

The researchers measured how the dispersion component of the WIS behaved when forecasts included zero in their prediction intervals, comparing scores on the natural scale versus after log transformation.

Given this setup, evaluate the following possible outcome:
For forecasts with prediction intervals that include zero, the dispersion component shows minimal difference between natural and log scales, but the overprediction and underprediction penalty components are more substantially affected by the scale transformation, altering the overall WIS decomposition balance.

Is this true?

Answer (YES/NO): NO